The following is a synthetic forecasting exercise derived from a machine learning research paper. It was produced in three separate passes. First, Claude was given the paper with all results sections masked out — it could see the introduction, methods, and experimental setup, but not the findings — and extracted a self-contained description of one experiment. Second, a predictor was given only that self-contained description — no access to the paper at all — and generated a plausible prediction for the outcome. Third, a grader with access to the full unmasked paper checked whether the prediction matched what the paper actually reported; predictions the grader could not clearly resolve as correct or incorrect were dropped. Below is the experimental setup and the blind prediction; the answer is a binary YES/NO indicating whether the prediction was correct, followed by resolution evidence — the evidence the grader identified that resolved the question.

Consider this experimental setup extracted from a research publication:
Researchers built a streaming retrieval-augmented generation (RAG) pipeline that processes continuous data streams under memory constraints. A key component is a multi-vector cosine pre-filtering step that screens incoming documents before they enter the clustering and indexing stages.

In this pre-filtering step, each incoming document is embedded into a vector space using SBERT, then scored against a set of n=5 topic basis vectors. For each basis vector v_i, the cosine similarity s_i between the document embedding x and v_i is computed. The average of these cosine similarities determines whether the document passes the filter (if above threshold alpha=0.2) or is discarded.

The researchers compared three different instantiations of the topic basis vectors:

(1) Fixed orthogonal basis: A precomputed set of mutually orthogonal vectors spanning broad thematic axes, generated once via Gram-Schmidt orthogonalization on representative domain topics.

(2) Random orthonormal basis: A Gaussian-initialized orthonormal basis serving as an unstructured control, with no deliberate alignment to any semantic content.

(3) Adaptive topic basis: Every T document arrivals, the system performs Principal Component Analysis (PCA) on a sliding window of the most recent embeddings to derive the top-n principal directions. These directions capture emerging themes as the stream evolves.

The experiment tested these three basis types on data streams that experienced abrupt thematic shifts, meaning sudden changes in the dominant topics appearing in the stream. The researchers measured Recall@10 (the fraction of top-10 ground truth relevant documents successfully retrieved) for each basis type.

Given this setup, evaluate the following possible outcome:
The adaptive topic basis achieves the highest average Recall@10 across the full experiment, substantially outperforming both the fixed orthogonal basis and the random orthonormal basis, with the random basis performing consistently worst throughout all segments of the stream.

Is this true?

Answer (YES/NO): NO